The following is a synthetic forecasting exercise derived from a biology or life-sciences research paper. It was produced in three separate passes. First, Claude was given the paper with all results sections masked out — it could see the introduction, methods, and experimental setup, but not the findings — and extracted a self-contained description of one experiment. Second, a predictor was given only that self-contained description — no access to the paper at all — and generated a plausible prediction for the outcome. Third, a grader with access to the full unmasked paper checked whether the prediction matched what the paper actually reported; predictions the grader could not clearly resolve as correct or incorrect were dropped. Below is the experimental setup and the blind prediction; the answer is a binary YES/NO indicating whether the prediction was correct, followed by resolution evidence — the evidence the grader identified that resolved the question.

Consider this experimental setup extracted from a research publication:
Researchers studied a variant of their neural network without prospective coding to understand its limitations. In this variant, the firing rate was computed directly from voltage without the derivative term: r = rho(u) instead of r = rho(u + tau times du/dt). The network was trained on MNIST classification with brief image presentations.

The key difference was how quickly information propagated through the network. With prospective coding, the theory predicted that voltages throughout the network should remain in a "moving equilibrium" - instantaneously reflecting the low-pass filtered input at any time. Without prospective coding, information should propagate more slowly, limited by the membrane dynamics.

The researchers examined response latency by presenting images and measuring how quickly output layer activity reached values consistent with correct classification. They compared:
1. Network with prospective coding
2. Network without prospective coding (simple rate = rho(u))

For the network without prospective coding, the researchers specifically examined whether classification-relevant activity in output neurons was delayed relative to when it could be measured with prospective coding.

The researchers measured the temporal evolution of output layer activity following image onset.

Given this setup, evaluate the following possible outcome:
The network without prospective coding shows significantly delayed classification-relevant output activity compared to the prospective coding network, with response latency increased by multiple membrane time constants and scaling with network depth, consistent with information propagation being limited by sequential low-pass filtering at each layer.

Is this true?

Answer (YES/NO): YES